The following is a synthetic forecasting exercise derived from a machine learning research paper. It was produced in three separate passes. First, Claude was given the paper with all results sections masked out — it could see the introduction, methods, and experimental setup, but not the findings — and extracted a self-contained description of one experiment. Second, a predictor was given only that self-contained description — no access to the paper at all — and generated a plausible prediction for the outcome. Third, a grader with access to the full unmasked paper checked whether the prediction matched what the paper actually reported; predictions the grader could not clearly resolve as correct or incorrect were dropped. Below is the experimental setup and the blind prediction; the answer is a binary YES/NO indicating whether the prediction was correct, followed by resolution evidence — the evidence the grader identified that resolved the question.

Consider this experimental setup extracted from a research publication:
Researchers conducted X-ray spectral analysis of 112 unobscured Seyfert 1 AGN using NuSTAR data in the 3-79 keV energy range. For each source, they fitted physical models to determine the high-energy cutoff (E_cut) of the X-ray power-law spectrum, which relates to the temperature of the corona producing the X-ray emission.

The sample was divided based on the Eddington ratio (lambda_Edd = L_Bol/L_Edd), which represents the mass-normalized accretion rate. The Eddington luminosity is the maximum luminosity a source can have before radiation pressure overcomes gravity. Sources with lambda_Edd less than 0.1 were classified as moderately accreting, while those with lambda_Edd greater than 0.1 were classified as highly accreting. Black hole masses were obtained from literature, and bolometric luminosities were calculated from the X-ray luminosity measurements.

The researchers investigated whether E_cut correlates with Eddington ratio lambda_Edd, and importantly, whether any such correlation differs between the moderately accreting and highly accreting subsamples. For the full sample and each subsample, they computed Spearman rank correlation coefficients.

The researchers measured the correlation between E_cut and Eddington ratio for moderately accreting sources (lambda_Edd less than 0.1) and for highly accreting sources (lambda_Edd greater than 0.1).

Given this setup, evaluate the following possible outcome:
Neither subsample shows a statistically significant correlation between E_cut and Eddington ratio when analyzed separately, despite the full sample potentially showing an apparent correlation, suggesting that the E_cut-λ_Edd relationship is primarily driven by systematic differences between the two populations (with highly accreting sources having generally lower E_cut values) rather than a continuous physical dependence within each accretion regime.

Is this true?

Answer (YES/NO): NO